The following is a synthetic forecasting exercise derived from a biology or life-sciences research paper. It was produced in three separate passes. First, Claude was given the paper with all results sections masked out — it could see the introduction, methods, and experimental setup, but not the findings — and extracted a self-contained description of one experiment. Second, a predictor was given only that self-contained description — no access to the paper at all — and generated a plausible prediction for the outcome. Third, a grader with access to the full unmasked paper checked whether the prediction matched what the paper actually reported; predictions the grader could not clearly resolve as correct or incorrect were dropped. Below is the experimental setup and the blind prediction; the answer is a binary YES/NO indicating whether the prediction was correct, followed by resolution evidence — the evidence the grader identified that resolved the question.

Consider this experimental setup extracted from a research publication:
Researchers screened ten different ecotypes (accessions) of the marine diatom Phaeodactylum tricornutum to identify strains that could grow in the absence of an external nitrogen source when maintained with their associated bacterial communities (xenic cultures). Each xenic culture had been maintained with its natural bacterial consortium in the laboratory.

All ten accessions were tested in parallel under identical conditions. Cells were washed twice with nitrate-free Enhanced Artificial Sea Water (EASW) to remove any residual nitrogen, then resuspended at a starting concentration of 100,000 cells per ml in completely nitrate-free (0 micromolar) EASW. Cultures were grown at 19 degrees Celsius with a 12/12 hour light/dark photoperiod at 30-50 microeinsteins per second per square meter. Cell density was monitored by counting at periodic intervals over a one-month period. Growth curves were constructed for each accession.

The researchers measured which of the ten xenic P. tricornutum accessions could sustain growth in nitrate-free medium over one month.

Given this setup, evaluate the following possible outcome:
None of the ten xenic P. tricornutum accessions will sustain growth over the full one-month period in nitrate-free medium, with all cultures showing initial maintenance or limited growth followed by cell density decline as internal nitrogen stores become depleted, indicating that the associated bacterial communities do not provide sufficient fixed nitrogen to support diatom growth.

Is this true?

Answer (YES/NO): NO